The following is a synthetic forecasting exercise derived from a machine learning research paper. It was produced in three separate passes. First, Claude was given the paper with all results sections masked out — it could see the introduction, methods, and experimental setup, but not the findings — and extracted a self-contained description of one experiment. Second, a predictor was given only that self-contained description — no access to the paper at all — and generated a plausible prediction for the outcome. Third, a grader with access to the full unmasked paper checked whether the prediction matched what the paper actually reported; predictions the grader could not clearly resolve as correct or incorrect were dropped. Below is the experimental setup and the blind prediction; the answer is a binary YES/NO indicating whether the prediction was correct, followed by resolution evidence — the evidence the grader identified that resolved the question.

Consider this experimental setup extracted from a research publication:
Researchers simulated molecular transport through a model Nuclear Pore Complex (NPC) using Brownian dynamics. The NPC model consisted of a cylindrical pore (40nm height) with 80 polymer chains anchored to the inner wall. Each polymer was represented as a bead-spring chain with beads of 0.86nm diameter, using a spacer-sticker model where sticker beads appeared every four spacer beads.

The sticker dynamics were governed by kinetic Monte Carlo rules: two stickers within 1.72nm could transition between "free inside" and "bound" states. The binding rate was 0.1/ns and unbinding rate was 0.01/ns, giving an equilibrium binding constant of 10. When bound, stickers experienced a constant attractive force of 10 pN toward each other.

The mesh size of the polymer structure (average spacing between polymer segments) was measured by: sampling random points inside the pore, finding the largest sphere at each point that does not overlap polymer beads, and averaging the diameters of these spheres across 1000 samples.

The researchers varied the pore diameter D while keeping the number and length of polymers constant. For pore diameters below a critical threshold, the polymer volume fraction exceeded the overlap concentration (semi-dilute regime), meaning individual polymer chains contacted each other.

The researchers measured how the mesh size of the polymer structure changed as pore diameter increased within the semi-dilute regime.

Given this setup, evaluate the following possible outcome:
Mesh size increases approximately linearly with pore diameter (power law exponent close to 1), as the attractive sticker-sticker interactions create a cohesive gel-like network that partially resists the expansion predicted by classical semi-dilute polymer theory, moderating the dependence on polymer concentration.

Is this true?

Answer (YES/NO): NO